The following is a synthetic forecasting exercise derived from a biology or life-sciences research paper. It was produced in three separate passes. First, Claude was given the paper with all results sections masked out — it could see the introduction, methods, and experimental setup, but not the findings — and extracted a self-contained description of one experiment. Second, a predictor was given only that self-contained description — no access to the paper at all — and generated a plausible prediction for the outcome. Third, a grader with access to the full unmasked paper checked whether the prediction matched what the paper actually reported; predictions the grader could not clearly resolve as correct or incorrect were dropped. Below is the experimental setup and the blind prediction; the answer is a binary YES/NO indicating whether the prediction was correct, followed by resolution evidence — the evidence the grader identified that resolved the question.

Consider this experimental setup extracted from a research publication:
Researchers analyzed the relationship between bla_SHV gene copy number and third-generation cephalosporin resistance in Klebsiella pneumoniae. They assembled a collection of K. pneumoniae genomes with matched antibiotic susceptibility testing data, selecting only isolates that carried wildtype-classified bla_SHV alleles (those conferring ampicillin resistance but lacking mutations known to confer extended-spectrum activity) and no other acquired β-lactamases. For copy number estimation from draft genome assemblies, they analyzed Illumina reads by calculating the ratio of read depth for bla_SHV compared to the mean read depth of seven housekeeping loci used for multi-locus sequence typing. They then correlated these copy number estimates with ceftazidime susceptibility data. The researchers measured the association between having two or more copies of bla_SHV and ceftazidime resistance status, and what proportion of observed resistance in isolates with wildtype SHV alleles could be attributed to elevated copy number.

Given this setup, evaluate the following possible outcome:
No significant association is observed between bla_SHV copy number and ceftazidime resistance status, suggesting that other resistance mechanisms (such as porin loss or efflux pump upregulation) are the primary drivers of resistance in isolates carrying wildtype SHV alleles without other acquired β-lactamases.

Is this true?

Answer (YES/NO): NO